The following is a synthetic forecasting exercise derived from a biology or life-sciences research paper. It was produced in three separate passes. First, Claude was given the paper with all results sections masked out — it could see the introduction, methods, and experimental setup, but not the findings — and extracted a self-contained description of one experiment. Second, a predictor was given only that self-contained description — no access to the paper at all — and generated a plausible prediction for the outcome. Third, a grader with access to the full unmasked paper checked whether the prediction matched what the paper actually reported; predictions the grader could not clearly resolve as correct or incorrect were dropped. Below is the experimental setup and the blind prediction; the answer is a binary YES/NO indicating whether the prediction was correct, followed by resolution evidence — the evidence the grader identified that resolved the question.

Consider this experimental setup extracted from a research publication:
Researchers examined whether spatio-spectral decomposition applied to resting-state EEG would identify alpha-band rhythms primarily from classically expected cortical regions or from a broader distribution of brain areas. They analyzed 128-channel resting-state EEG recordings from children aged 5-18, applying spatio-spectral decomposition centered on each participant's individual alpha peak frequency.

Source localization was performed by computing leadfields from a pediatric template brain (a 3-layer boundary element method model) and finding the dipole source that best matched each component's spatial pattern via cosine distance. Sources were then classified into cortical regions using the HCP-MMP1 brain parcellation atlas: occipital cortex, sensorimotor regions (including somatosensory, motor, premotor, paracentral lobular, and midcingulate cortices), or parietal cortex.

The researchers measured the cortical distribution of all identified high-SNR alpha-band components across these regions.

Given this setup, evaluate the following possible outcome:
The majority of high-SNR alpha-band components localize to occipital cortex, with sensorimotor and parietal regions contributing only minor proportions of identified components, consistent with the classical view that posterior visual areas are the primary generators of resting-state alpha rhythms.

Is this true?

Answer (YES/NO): NO